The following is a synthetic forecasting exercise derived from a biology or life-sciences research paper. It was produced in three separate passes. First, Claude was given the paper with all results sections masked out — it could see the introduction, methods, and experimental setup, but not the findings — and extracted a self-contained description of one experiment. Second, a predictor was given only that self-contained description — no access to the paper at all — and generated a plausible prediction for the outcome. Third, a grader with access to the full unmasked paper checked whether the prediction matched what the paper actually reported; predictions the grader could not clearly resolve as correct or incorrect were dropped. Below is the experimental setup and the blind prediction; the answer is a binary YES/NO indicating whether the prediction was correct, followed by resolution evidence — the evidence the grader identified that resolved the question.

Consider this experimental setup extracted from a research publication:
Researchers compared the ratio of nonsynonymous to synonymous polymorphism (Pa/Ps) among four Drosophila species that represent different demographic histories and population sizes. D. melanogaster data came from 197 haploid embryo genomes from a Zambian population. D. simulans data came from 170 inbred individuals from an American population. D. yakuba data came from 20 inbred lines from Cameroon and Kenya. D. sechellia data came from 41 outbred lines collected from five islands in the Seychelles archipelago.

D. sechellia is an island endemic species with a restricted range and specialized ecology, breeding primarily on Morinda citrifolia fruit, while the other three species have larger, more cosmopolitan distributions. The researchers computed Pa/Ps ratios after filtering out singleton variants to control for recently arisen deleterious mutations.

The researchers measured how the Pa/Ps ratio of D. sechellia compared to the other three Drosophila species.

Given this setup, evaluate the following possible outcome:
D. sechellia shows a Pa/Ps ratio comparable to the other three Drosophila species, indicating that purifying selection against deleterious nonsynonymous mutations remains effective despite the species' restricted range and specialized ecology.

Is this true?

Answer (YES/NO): NO